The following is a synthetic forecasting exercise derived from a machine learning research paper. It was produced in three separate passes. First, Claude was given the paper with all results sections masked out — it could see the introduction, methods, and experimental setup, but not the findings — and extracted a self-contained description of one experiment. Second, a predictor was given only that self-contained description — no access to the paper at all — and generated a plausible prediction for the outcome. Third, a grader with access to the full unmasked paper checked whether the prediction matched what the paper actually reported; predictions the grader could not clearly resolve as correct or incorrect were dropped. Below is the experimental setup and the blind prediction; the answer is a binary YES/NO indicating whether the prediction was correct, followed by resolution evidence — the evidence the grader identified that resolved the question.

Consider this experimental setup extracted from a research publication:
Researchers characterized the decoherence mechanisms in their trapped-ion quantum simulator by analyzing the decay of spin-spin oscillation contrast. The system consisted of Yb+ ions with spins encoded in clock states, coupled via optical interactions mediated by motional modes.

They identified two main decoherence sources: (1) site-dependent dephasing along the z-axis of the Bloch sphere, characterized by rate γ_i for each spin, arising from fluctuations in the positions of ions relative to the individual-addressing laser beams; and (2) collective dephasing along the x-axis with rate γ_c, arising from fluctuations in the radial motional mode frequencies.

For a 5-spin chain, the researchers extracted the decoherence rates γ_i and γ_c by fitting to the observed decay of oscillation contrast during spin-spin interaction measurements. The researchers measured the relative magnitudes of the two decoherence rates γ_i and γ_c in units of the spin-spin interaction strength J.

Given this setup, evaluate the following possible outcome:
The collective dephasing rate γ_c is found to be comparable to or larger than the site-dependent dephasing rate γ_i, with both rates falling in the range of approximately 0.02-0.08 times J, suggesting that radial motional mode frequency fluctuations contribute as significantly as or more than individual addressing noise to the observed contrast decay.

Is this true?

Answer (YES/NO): NO